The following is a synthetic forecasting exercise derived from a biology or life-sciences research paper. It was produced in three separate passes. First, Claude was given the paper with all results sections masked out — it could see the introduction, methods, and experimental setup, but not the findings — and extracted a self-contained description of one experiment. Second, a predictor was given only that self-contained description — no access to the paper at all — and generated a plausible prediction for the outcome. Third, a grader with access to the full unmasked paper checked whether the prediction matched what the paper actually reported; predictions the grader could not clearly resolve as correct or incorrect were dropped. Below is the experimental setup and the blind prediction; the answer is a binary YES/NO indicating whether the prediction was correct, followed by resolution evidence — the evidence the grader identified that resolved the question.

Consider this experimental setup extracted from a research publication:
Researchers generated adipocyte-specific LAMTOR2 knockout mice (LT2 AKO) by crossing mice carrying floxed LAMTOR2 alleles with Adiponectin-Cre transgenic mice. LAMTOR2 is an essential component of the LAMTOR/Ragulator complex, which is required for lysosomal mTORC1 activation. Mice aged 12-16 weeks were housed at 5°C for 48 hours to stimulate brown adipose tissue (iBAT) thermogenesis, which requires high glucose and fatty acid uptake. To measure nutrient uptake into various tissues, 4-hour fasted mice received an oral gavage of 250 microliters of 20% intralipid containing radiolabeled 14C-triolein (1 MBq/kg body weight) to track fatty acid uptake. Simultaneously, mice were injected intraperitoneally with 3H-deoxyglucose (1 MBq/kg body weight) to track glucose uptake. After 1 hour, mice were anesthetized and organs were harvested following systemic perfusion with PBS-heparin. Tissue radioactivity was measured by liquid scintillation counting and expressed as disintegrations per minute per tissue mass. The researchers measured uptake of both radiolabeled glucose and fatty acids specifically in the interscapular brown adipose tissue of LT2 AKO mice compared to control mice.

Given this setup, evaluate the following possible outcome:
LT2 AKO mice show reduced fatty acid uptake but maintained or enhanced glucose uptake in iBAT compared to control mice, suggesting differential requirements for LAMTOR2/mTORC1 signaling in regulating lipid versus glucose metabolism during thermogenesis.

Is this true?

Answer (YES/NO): NO